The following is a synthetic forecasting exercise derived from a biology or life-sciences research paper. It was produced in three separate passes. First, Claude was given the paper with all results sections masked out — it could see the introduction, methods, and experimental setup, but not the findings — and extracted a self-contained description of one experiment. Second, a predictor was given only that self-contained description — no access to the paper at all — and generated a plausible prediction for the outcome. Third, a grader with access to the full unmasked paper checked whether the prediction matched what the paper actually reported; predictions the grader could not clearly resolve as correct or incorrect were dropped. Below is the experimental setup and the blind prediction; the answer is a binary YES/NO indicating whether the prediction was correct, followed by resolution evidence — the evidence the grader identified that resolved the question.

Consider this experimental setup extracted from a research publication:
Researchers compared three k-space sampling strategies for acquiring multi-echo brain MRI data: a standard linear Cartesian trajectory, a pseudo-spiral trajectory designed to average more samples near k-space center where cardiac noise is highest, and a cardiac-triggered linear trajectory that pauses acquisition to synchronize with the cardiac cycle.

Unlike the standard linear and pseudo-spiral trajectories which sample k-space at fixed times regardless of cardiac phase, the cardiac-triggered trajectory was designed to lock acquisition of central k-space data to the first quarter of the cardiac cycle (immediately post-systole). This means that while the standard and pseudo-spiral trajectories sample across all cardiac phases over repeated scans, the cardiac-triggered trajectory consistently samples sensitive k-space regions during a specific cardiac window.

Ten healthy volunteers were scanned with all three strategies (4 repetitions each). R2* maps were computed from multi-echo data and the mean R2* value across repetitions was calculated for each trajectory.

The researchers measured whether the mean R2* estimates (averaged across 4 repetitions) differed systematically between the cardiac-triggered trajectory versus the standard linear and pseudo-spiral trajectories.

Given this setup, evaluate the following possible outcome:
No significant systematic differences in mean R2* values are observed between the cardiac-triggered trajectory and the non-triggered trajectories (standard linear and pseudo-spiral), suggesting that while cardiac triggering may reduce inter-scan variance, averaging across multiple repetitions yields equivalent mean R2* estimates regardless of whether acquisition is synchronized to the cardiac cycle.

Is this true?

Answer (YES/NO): YES